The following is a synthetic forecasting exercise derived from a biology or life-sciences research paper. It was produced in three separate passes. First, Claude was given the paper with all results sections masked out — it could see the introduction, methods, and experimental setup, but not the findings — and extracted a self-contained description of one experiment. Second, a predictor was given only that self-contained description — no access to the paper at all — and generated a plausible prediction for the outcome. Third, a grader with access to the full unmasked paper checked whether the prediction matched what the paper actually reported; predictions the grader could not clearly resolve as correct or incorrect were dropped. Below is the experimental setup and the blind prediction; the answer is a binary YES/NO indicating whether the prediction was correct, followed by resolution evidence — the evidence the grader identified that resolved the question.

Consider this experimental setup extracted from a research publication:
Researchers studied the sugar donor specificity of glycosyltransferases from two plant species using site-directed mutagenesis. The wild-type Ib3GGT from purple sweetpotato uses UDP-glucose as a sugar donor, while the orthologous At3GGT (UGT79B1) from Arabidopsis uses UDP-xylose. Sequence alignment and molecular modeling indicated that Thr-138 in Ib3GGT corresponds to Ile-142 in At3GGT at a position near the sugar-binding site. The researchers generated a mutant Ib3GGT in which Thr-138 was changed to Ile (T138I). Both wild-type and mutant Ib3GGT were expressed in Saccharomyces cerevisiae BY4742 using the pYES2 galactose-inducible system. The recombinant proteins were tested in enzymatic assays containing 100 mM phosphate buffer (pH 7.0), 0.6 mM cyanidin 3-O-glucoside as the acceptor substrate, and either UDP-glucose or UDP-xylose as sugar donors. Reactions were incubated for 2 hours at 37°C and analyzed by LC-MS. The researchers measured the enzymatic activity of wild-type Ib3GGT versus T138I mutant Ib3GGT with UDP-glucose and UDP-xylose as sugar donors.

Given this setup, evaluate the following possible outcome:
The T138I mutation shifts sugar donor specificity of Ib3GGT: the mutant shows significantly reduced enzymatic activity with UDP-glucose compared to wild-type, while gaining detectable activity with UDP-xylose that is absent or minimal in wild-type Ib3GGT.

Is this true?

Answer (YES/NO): NO